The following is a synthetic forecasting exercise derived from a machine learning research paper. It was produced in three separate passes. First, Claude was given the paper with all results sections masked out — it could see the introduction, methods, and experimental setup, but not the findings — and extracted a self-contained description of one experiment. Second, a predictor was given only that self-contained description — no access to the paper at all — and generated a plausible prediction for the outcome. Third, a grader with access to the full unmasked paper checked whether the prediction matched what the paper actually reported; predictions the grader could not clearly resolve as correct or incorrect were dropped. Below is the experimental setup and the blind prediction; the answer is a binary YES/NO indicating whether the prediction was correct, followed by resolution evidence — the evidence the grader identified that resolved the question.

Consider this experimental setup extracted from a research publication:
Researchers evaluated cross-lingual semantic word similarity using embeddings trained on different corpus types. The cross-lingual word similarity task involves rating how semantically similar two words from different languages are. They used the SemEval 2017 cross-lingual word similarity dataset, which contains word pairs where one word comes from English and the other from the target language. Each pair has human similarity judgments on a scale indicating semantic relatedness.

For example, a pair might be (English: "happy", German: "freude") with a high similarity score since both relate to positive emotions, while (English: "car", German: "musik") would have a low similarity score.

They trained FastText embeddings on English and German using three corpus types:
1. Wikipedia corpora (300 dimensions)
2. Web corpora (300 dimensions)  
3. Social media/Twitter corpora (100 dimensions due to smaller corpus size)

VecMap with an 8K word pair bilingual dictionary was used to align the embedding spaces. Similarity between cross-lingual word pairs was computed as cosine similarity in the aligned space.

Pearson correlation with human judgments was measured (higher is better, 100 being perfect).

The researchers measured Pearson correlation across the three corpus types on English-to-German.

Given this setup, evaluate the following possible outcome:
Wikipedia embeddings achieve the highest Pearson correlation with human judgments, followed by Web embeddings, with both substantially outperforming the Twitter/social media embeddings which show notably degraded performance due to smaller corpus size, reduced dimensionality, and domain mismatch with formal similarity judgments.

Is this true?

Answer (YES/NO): NO